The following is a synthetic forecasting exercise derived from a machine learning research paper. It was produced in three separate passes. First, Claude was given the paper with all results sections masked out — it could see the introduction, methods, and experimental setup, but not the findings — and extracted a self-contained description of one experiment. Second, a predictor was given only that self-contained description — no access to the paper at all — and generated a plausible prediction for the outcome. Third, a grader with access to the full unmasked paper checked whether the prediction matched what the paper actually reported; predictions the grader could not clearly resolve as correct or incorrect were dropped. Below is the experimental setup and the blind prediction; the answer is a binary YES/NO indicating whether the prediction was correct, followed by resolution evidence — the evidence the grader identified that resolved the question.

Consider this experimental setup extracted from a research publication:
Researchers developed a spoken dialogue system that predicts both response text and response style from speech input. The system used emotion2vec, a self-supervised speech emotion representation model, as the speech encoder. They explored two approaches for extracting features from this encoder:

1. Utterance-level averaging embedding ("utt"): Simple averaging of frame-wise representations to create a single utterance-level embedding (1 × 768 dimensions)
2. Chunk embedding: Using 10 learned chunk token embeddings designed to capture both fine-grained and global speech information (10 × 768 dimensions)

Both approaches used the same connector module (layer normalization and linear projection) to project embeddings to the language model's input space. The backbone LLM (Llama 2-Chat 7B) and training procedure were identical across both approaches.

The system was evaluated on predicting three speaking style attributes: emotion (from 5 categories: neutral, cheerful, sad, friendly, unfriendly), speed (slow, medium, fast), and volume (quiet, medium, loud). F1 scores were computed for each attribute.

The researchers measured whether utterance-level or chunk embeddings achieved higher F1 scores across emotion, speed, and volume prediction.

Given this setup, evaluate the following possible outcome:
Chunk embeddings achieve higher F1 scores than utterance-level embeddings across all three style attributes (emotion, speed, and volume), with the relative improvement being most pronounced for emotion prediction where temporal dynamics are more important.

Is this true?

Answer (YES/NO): NO